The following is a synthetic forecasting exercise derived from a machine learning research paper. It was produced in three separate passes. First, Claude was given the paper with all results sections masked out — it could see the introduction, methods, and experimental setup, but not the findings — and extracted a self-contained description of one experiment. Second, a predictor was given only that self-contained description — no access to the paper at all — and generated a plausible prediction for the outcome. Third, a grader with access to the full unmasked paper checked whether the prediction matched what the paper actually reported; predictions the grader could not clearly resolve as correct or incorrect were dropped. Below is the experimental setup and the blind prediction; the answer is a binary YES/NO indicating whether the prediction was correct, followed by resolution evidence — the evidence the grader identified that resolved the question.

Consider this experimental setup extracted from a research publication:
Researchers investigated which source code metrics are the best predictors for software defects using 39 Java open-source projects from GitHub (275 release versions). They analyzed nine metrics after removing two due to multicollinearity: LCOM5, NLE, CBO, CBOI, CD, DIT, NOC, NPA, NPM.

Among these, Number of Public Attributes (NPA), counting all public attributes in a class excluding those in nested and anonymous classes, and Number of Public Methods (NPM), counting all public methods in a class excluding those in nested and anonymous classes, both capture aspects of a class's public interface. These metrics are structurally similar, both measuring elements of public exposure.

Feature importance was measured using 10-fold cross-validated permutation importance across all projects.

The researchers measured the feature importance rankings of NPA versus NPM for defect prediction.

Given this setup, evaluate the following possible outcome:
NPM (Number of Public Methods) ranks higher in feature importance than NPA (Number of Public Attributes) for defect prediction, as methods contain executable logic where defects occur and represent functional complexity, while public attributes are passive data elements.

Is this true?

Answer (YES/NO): NO